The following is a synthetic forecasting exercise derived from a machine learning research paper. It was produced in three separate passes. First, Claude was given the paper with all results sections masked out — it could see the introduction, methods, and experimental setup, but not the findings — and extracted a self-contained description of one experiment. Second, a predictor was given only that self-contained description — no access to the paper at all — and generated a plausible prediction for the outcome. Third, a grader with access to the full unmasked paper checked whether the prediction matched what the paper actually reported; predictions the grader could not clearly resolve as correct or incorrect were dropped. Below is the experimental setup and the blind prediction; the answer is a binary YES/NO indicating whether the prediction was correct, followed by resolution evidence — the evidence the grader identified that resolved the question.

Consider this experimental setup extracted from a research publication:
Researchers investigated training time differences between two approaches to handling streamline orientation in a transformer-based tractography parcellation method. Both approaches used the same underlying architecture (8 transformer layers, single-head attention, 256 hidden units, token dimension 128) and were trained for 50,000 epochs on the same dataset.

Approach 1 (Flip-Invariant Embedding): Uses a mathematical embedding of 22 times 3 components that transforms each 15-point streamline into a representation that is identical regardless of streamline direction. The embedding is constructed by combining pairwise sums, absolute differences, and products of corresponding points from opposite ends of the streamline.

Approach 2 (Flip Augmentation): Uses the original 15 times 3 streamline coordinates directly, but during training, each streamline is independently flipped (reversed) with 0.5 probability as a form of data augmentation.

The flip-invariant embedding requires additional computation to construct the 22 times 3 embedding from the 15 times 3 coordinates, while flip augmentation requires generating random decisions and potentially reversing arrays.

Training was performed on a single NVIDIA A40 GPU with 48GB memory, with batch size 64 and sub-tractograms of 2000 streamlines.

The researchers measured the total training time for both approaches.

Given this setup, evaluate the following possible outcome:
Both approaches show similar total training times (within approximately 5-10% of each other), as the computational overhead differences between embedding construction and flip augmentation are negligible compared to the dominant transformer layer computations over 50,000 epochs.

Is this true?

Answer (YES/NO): YES